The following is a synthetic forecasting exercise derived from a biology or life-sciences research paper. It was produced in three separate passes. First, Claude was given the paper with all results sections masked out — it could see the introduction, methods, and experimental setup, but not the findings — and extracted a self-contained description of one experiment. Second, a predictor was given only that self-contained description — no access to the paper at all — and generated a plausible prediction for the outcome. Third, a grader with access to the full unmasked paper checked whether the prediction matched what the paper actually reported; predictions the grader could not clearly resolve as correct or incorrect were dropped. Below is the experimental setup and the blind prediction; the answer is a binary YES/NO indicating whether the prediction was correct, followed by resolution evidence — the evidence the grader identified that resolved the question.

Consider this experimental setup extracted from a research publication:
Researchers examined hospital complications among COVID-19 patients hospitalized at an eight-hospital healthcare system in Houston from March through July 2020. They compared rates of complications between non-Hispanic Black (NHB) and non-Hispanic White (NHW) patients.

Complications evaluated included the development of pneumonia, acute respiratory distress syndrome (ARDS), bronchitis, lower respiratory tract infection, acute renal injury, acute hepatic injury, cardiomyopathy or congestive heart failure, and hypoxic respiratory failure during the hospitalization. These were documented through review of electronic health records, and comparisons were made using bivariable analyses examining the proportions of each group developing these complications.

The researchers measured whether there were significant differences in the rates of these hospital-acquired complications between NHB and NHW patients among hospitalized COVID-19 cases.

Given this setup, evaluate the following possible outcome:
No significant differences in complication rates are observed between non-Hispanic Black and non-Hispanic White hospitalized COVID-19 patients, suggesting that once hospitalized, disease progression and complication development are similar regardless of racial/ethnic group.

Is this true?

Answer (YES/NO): NO